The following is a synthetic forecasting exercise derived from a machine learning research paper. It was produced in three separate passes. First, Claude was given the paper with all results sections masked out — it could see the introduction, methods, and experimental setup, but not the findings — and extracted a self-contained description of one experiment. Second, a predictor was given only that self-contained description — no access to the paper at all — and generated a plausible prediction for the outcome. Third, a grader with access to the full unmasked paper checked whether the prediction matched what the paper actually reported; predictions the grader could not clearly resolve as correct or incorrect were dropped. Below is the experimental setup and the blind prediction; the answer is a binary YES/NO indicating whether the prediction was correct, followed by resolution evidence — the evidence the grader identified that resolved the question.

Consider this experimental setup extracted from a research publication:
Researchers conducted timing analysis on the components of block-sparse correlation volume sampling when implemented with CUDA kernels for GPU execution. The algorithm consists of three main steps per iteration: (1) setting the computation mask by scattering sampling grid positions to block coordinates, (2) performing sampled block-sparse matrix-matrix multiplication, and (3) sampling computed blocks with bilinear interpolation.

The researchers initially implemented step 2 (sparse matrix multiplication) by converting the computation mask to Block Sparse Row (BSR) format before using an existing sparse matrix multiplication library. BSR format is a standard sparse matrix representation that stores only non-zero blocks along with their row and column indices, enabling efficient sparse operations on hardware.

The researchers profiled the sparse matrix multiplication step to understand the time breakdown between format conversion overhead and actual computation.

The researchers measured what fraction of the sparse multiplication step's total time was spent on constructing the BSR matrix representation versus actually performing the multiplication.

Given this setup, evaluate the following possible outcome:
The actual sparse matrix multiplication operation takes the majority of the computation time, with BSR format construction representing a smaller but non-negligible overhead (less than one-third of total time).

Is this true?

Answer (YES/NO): NO